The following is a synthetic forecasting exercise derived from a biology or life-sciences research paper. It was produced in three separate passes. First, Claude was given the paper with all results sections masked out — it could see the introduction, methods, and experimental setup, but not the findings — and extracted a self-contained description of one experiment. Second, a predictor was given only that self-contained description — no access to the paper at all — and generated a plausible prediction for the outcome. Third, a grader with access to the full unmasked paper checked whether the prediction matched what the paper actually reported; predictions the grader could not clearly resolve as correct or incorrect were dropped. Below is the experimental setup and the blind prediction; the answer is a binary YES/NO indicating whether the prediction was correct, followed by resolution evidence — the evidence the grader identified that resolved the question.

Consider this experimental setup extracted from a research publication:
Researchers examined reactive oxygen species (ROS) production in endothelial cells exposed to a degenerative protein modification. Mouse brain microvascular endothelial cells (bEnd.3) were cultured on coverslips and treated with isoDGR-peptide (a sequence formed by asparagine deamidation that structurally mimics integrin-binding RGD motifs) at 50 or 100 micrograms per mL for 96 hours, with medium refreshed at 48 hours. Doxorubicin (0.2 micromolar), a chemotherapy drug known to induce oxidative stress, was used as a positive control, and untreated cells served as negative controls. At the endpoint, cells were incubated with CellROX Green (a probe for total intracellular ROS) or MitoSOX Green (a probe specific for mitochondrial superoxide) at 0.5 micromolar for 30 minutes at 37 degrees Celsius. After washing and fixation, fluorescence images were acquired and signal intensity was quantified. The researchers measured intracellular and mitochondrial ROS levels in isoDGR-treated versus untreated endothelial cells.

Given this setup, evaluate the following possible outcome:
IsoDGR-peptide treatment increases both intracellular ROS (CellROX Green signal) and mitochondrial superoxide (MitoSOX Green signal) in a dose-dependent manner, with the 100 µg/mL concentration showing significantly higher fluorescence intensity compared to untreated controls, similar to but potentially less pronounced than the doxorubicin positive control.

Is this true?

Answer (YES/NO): NO